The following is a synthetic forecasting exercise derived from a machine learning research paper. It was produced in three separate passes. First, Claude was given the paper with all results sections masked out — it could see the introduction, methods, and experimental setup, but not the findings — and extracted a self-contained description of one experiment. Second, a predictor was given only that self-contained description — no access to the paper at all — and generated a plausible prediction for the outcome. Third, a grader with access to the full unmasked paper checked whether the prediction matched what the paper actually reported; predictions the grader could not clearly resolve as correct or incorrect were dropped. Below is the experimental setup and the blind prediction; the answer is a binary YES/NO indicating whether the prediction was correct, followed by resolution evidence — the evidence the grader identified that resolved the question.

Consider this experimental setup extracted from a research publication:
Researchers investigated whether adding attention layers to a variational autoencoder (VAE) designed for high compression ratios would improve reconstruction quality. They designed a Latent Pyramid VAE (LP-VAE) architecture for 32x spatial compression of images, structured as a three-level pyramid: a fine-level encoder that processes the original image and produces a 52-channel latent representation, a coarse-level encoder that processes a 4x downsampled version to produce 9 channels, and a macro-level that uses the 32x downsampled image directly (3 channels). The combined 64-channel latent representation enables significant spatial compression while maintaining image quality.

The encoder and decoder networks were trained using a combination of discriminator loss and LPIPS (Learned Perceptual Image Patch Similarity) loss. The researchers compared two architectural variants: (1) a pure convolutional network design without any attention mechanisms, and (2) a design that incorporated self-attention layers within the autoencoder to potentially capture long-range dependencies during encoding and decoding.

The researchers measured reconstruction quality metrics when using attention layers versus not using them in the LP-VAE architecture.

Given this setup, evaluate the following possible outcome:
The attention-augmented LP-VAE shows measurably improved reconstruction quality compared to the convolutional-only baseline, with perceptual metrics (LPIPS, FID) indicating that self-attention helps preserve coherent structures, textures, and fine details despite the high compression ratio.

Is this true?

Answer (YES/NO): NO